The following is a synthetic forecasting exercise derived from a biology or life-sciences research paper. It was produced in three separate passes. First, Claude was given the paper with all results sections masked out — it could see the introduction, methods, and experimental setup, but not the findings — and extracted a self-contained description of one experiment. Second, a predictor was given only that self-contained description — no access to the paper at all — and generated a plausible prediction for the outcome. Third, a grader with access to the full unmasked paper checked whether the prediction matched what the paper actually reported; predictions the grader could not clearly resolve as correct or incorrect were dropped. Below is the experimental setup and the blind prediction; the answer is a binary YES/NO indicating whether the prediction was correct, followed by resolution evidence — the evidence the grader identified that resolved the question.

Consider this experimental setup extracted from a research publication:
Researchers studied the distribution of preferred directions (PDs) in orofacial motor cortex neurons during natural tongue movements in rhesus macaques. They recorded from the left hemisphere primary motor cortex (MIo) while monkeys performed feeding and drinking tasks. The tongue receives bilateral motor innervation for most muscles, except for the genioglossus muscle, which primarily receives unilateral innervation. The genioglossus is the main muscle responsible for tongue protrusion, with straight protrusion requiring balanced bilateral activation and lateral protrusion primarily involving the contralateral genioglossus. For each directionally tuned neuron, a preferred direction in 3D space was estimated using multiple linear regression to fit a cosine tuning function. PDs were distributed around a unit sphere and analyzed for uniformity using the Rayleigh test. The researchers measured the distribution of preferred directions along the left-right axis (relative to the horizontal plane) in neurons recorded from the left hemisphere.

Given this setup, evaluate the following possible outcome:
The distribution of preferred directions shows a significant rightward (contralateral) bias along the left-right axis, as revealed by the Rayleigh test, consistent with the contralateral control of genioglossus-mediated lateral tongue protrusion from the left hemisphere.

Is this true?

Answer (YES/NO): NO